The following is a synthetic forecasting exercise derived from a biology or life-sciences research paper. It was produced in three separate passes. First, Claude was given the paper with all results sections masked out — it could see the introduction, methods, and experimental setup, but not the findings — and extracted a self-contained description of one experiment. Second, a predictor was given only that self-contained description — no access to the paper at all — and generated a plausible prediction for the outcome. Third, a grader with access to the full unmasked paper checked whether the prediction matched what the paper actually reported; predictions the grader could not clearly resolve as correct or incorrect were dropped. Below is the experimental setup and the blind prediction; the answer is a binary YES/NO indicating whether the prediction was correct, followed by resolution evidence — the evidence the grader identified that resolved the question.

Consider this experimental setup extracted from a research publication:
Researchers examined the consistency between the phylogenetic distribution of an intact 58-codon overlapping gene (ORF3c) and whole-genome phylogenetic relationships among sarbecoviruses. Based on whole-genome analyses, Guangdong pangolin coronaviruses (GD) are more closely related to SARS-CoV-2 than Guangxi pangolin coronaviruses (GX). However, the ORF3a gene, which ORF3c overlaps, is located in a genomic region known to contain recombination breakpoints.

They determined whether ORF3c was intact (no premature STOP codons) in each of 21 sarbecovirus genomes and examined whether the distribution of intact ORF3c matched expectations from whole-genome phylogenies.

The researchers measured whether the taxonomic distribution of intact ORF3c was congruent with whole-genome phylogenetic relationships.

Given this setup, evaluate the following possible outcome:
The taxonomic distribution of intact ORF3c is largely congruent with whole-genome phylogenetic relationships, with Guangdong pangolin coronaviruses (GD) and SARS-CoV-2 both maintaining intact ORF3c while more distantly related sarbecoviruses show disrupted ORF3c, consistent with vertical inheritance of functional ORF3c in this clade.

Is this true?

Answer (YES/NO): NO